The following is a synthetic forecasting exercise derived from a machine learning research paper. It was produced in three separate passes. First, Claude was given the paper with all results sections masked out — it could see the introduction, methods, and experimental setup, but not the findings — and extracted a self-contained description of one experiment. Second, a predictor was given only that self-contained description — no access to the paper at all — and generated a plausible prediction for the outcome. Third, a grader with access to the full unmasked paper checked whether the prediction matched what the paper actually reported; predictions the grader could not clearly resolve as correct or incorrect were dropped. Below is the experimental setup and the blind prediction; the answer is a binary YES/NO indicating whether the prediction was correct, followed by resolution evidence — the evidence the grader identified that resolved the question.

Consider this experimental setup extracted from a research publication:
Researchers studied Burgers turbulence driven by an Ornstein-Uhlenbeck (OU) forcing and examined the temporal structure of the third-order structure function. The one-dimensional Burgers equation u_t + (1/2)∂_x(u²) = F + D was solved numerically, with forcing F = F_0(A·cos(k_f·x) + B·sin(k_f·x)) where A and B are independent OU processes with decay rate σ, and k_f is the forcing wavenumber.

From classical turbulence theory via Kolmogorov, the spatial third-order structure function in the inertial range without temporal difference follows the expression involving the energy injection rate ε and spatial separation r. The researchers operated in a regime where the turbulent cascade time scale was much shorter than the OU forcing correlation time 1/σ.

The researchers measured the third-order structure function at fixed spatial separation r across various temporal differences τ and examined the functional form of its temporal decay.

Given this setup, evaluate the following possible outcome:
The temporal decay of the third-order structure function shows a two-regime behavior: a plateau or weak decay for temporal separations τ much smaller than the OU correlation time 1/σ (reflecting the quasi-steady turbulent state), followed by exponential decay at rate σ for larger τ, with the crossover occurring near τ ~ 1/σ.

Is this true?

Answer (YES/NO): NO